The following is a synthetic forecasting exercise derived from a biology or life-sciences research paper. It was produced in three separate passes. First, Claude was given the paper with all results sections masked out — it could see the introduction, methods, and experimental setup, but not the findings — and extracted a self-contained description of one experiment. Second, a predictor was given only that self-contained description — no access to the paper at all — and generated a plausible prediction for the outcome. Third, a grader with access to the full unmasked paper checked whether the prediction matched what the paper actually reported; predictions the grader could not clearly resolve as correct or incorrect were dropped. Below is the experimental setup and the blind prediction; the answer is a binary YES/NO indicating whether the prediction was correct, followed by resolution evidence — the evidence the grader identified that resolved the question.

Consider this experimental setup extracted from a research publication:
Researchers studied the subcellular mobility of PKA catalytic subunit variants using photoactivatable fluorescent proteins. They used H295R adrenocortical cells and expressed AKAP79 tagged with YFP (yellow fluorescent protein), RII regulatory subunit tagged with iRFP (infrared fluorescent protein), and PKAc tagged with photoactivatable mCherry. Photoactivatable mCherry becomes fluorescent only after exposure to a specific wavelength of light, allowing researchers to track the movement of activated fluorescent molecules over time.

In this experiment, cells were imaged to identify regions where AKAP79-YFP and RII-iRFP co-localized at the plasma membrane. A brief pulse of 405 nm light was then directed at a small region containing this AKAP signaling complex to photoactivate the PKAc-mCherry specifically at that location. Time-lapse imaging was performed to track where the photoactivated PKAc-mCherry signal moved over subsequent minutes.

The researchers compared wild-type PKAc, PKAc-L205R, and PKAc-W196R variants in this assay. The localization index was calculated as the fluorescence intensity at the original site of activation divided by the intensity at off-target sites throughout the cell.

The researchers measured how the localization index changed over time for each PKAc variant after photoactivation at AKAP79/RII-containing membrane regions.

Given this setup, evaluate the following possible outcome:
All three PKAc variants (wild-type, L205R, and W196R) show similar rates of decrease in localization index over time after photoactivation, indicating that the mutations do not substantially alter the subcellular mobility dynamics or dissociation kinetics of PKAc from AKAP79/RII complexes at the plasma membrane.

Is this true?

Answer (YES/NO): NO